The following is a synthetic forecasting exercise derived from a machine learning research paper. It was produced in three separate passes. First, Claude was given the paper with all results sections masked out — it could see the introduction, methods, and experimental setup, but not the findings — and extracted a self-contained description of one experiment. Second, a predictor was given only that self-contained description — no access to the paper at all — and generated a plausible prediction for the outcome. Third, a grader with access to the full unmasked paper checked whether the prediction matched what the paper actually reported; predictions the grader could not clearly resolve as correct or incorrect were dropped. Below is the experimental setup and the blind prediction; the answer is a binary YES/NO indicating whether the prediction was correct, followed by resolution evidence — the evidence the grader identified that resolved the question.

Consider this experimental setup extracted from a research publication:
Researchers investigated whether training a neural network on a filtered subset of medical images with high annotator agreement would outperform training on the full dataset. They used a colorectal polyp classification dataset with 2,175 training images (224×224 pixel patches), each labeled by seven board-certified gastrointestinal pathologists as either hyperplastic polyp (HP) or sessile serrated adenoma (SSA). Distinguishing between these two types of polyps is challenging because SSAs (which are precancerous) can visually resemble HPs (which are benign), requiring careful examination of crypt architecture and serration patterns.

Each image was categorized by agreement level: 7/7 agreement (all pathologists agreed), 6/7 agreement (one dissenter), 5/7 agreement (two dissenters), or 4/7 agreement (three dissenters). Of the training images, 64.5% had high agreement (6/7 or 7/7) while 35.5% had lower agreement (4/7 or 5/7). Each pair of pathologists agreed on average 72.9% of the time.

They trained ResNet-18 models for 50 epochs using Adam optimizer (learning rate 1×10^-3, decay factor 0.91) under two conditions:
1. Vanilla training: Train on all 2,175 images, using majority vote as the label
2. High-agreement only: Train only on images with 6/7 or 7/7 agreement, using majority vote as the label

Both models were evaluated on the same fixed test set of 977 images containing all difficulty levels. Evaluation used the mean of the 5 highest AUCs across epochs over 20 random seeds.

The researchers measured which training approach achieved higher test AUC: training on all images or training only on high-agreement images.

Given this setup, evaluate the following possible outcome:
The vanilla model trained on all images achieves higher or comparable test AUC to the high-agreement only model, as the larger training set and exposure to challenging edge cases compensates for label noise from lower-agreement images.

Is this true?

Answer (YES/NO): NO